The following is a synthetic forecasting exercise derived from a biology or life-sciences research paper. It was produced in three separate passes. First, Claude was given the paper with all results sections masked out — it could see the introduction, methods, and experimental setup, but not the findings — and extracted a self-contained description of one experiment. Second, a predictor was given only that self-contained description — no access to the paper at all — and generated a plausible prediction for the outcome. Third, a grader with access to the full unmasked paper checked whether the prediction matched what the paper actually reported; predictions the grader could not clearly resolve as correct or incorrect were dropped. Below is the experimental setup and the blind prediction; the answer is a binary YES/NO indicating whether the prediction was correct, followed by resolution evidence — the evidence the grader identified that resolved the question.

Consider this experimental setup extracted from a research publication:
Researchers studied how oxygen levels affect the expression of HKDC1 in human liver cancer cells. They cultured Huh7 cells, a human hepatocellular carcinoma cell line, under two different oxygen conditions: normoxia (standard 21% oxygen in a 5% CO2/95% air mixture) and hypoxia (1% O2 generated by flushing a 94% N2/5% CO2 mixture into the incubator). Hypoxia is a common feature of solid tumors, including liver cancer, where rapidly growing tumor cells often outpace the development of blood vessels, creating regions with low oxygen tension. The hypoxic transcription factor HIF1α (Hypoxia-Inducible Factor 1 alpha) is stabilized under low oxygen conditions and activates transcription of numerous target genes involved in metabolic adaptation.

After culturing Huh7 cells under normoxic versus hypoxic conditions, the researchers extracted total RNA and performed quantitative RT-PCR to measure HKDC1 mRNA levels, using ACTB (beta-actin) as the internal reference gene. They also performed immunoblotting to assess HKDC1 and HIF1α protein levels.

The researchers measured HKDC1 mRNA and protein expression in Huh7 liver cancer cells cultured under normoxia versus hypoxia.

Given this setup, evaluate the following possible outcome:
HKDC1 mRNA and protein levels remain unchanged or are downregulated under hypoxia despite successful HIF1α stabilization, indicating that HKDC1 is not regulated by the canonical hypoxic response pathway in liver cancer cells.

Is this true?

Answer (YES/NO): NO